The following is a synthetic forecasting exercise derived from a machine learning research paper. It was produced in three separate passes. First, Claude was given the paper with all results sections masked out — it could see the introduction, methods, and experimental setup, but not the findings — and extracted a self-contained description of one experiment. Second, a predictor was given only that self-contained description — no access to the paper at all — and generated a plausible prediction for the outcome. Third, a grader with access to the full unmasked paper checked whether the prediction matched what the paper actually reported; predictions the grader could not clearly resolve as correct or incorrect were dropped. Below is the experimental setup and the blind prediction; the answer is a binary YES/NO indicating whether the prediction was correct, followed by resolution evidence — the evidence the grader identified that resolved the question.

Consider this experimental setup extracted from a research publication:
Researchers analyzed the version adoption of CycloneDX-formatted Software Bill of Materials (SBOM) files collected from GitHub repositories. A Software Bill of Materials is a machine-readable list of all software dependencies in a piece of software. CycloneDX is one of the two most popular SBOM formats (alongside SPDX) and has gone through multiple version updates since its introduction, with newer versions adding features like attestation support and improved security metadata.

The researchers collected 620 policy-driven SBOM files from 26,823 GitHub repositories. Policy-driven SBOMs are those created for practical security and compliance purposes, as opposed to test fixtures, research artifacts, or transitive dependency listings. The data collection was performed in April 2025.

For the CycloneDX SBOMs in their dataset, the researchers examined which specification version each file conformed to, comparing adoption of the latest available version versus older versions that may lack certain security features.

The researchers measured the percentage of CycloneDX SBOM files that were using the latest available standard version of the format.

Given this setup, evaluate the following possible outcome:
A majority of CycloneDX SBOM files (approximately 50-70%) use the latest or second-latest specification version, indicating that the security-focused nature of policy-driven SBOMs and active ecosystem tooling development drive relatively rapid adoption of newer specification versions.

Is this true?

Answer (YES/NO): YES